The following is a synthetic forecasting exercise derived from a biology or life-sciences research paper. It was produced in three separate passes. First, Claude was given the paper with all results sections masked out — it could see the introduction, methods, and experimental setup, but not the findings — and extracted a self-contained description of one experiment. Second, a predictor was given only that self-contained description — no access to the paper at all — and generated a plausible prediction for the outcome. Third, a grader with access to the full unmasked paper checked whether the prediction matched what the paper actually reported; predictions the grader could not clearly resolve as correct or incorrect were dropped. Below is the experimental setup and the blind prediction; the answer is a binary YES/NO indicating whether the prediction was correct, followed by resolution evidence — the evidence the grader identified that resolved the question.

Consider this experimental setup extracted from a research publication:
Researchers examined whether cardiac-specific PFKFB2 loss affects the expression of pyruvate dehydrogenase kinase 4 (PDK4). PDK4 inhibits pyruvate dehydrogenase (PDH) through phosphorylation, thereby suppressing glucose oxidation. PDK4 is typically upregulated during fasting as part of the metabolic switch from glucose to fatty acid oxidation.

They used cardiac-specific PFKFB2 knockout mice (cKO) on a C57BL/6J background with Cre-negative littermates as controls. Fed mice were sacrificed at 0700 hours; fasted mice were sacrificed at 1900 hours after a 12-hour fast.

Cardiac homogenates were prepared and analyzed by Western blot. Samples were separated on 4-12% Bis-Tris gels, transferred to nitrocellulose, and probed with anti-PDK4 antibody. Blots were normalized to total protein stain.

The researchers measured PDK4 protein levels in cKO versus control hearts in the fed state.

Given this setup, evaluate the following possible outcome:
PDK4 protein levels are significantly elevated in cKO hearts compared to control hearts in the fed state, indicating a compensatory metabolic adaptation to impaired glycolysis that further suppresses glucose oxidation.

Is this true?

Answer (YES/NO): NO